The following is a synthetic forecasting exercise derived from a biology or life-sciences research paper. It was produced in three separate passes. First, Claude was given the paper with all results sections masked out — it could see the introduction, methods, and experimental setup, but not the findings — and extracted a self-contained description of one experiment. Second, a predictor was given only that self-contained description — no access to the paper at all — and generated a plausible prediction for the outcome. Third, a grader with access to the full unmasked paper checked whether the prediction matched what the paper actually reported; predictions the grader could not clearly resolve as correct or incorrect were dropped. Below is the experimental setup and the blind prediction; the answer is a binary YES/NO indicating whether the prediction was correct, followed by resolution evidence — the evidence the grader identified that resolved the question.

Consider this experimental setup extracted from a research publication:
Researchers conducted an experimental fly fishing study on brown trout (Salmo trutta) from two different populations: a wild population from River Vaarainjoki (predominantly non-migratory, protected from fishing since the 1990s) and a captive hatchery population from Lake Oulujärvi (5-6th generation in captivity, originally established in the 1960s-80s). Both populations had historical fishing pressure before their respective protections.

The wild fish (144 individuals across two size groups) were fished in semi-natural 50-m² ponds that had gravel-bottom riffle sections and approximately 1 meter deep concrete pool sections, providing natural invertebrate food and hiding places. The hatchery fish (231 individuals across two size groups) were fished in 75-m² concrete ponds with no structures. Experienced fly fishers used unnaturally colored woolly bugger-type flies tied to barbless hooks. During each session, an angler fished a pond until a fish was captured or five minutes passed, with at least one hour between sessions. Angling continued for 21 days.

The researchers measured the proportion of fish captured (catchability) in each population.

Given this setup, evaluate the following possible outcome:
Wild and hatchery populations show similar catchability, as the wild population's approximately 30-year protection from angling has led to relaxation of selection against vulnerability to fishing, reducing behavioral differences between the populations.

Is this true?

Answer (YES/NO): NO